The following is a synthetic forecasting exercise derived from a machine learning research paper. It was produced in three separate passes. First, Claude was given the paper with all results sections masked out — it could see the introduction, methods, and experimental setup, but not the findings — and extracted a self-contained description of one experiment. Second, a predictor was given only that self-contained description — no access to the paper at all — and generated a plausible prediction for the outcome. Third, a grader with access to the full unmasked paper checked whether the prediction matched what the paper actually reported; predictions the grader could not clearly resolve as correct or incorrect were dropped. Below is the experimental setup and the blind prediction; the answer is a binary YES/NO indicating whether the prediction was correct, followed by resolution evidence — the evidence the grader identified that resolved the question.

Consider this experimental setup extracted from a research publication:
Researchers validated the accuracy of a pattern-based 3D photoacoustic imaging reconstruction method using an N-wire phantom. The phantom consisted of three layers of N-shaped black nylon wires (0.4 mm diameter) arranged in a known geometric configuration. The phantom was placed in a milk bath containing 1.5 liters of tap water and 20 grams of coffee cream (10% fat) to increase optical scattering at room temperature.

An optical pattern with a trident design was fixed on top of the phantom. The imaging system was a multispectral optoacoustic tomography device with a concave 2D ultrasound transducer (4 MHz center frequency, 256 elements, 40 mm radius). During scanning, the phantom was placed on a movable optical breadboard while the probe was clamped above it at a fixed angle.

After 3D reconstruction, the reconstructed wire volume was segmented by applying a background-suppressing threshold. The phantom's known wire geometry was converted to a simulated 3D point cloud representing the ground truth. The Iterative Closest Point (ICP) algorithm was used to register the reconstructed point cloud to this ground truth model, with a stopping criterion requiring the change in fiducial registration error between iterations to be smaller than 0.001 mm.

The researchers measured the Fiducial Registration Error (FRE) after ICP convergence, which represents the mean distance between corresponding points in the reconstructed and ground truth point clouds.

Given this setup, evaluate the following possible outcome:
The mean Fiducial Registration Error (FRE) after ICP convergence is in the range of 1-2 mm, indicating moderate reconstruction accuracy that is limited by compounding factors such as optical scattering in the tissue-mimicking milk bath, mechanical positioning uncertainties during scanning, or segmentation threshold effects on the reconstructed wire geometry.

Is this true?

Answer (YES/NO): NO